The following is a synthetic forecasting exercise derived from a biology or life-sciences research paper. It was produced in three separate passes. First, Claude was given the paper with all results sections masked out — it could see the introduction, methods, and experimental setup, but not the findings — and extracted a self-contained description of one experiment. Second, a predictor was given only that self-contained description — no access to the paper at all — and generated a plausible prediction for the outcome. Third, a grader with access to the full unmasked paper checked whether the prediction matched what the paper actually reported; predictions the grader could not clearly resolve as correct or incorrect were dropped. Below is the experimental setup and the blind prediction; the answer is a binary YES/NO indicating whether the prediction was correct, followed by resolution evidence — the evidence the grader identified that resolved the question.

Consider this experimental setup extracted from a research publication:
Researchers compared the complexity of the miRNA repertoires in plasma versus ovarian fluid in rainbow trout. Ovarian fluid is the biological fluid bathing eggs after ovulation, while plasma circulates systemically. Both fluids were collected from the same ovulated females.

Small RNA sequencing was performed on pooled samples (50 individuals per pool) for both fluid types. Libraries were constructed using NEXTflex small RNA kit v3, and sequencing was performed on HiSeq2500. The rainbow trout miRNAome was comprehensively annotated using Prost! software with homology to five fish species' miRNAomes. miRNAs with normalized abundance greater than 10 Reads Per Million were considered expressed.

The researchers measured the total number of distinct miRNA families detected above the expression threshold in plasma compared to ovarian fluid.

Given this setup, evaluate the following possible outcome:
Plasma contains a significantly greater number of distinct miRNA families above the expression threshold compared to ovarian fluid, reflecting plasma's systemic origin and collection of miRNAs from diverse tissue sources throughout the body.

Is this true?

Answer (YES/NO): NO